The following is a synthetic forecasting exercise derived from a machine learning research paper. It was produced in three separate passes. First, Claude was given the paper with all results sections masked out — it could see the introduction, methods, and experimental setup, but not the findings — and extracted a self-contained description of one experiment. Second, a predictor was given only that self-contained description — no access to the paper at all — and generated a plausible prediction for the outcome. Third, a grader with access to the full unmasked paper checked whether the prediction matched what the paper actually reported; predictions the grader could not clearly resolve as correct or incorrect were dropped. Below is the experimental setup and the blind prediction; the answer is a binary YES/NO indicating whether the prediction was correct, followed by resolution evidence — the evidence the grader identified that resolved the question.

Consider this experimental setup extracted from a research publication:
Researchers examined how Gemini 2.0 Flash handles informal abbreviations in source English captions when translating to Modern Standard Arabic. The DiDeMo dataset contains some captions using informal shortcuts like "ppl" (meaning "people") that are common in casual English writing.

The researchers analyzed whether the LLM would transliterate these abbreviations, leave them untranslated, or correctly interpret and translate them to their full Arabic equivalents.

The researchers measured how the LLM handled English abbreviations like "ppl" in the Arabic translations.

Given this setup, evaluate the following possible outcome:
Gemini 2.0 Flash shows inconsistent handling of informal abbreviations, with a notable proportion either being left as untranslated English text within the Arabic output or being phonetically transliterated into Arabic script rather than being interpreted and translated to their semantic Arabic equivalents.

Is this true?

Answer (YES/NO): NO